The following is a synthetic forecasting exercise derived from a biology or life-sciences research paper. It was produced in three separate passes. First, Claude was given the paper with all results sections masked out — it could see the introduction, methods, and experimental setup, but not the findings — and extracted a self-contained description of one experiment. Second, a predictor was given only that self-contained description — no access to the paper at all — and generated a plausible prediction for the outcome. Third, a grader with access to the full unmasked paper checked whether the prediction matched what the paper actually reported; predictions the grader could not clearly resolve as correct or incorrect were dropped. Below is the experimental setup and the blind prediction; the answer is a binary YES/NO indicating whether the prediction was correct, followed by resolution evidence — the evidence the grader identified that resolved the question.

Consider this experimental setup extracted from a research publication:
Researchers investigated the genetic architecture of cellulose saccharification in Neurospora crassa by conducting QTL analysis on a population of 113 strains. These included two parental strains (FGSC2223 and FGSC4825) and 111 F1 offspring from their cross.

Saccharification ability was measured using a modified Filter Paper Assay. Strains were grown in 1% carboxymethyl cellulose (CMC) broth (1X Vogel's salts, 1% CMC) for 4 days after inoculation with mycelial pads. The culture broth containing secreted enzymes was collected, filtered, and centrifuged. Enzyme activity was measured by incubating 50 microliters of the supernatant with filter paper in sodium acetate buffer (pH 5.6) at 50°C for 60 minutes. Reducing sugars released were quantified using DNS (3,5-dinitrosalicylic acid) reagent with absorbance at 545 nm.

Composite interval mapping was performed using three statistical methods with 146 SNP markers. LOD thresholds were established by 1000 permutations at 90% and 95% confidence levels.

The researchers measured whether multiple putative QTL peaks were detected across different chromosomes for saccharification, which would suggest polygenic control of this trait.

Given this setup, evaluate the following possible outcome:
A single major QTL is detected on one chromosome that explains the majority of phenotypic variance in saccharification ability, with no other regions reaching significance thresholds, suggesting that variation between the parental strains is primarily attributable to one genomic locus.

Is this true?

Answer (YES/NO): NO